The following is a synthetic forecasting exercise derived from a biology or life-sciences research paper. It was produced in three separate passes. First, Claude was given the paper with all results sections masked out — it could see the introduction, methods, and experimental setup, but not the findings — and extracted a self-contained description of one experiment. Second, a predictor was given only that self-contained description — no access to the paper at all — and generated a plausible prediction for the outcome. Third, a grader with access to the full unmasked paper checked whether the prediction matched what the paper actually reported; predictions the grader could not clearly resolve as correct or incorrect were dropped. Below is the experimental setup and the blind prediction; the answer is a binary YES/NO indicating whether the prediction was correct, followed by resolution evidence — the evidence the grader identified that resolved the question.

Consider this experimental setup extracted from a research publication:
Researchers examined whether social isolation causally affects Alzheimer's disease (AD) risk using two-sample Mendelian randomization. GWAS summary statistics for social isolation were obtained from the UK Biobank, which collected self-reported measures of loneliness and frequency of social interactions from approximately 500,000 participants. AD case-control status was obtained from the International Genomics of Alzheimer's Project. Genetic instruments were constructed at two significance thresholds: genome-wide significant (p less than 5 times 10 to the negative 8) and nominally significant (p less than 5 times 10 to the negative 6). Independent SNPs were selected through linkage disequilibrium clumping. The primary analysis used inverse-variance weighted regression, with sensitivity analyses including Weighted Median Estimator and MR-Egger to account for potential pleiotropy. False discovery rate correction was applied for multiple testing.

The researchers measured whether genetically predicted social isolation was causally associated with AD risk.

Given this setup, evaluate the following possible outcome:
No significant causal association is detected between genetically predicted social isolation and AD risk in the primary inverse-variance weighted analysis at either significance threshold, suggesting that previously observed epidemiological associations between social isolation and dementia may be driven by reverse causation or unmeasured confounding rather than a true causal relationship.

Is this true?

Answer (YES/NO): YES